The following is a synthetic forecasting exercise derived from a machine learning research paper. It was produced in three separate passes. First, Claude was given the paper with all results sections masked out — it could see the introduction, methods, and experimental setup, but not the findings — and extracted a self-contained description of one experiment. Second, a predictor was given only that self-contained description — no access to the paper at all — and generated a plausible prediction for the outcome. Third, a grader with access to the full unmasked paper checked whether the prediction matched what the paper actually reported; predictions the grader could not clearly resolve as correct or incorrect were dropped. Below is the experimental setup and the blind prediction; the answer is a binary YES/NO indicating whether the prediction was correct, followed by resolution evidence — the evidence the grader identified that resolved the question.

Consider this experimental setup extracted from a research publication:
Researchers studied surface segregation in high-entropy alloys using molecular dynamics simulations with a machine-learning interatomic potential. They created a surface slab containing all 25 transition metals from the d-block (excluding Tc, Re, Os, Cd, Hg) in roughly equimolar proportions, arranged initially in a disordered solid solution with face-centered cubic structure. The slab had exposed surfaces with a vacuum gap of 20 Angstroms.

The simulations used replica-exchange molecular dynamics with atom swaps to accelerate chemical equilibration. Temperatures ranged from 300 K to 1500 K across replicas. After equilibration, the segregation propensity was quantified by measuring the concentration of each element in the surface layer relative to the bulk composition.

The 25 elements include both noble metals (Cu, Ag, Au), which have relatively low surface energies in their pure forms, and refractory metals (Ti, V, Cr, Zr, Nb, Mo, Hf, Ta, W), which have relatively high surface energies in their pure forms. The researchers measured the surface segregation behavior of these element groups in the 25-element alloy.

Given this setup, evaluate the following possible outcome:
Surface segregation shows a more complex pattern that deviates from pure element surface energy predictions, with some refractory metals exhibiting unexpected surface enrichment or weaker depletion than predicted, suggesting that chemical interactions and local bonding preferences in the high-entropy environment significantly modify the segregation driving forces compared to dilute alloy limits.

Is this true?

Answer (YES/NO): YES